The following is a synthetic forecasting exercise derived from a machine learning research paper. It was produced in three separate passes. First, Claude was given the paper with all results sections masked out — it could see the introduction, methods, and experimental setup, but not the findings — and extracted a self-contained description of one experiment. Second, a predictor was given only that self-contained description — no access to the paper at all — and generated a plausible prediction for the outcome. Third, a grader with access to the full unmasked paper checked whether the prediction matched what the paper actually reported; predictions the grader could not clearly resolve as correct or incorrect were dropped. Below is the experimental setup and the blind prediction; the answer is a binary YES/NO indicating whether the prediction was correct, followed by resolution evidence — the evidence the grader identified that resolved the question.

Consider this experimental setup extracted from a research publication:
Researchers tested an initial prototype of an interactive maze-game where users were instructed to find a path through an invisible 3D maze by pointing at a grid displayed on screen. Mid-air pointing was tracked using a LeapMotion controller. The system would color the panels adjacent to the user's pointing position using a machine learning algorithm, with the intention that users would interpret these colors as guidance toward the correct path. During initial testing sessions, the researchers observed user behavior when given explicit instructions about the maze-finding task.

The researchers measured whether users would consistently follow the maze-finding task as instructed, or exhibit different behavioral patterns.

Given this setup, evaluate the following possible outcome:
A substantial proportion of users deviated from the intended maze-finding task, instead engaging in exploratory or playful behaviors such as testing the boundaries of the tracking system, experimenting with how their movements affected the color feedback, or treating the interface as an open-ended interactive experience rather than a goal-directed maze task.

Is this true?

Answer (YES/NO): YES